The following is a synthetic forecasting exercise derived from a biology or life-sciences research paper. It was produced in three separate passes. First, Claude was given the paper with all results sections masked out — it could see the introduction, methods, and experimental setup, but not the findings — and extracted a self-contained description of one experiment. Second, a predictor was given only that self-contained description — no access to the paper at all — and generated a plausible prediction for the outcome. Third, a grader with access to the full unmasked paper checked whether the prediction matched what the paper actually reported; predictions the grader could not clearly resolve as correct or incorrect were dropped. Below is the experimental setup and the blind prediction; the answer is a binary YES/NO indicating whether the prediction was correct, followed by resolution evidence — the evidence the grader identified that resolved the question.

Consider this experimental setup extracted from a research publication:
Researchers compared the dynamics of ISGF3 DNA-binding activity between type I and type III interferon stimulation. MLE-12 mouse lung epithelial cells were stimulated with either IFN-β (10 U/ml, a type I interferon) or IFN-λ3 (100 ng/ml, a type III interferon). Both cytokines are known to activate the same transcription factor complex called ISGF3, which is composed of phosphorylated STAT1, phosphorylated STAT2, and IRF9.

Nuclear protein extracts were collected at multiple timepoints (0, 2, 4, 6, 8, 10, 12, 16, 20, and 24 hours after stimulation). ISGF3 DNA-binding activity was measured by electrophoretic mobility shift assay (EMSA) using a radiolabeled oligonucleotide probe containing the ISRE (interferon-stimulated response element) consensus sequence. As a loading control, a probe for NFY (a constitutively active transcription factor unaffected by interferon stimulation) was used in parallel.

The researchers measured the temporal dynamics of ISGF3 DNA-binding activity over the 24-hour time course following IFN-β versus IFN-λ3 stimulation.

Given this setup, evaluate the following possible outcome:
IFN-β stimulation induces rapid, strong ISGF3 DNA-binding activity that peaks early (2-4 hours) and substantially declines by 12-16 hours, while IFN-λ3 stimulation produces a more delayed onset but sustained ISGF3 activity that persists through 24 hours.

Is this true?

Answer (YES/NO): NO